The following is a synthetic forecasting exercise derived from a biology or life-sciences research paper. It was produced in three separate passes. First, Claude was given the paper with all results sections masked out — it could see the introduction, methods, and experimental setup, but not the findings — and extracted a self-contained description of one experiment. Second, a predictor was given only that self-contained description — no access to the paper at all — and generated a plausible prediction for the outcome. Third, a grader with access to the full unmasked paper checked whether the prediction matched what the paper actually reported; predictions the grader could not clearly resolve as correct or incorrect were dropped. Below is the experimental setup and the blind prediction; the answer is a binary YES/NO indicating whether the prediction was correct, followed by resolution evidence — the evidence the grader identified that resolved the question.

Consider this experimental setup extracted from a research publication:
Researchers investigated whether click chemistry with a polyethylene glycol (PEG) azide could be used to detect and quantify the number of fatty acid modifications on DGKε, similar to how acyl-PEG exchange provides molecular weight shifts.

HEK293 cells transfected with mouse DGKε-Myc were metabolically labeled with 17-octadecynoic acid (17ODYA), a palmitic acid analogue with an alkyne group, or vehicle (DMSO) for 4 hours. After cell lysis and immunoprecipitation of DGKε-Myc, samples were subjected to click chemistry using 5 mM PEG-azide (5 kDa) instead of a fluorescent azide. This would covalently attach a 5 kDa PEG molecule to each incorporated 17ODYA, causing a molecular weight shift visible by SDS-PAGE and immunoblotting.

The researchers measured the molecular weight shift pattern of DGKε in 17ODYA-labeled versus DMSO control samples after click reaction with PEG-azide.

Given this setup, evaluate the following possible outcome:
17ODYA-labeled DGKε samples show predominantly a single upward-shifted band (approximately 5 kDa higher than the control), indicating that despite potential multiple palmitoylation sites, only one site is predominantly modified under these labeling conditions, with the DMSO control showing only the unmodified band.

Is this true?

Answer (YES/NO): YES